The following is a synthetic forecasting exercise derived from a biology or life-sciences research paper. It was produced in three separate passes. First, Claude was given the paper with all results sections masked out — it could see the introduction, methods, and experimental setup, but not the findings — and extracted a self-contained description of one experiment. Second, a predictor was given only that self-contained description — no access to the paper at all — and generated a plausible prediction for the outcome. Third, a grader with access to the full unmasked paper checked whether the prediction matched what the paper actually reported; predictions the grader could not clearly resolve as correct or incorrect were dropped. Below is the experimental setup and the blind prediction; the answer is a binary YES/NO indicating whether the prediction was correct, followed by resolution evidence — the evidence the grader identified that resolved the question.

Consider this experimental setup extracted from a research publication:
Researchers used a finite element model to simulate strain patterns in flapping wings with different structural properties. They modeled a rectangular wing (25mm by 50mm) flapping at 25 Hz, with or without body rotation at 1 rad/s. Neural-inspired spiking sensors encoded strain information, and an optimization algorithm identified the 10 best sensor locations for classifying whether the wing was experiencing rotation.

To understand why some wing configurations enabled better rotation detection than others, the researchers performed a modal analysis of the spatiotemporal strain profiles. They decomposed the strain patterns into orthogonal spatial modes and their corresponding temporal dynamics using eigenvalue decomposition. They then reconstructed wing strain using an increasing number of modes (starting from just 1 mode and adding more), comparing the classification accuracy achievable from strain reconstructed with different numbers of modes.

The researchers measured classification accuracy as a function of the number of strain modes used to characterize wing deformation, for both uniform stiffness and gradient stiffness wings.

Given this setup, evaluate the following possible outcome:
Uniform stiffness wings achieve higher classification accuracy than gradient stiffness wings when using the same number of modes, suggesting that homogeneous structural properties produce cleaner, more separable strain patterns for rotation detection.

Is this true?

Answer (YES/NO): NO